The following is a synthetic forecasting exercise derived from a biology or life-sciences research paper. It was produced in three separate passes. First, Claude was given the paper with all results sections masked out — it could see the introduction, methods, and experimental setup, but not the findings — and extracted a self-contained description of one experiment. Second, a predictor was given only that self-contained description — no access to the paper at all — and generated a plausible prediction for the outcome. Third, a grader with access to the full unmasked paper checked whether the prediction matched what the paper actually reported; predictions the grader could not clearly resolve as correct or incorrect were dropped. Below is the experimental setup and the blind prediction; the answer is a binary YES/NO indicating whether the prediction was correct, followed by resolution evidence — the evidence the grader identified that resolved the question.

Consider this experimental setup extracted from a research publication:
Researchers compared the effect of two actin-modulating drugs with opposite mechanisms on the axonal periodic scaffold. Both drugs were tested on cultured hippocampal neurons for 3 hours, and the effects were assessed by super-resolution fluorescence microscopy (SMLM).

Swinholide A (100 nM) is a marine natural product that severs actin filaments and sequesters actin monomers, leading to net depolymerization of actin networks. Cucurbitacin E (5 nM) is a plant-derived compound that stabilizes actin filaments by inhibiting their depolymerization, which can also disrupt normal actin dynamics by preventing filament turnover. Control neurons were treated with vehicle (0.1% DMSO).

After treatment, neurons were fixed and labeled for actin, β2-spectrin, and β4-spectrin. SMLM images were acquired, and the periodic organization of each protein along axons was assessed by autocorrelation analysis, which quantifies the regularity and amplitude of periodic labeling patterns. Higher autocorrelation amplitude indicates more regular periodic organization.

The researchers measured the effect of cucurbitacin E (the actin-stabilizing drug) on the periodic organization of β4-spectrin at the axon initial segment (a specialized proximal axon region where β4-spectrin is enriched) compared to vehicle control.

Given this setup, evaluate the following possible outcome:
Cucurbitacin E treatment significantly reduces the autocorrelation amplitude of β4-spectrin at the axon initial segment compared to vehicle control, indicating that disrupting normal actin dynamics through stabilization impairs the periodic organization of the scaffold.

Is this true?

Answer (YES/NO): NO